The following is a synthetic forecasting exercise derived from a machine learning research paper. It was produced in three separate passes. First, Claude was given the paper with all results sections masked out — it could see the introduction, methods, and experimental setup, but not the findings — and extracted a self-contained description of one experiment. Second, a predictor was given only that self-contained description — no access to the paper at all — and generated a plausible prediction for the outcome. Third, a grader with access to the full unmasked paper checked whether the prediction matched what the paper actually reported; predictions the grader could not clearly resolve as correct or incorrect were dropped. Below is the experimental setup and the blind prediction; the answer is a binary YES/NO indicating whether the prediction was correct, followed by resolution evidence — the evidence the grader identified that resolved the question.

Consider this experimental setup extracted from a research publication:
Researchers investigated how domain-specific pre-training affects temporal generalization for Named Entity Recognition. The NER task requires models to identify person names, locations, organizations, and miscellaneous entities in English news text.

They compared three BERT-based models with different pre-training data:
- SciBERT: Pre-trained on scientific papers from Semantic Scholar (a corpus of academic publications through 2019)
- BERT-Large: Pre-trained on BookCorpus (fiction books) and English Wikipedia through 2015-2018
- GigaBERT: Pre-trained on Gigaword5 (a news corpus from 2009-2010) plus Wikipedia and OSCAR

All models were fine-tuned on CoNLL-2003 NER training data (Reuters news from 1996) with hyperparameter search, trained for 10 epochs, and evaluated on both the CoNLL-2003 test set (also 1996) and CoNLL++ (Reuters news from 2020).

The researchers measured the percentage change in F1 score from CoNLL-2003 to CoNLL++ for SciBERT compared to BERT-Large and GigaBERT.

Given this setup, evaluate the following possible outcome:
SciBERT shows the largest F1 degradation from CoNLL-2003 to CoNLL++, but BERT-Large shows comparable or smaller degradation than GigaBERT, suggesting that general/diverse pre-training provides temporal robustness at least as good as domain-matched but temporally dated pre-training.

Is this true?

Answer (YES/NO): YES